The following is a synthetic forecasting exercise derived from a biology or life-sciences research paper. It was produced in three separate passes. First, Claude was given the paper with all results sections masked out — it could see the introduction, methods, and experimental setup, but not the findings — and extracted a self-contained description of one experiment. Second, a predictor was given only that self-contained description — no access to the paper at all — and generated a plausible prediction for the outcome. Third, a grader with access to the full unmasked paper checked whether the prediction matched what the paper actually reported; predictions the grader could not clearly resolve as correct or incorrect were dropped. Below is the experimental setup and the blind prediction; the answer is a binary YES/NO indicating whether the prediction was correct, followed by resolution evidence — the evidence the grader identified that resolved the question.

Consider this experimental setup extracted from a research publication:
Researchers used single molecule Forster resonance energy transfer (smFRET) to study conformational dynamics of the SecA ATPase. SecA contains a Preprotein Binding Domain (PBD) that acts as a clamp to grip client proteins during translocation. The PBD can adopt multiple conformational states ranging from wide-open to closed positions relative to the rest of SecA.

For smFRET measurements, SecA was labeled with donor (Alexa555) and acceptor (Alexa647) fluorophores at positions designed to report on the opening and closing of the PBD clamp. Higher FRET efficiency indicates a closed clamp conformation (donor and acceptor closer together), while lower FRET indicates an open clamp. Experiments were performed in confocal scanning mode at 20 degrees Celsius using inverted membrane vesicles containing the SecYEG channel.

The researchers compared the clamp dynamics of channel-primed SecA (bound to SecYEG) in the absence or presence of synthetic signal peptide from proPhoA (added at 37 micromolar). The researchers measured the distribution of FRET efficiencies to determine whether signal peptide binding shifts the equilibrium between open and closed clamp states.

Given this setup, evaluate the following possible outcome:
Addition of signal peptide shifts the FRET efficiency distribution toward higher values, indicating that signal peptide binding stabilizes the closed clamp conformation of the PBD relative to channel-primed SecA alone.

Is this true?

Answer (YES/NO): YES